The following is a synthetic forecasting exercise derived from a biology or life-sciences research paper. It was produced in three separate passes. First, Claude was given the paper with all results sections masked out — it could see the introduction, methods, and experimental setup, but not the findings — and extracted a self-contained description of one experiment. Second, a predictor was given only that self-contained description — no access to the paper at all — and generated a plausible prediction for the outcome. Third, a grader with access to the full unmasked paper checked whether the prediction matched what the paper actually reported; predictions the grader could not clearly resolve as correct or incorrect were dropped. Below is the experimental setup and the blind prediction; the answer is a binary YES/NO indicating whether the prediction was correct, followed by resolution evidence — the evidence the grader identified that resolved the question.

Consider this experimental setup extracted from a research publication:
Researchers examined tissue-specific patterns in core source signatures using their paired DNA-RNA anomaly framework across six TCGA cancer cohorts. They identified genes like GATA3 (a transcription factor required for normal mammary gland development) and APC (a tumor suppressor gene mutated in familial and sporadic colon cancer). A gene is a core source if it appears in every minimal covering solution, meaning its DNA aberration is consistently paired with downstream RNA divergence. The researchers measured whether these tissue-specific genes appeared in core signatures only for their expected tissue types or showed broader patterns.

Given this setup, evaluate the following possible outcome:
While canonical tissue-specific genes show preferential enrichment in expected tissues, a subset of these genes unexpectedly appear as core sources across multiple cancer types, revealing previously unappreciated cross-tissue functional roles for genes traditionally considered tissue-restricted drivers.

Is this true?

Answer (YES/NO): NO